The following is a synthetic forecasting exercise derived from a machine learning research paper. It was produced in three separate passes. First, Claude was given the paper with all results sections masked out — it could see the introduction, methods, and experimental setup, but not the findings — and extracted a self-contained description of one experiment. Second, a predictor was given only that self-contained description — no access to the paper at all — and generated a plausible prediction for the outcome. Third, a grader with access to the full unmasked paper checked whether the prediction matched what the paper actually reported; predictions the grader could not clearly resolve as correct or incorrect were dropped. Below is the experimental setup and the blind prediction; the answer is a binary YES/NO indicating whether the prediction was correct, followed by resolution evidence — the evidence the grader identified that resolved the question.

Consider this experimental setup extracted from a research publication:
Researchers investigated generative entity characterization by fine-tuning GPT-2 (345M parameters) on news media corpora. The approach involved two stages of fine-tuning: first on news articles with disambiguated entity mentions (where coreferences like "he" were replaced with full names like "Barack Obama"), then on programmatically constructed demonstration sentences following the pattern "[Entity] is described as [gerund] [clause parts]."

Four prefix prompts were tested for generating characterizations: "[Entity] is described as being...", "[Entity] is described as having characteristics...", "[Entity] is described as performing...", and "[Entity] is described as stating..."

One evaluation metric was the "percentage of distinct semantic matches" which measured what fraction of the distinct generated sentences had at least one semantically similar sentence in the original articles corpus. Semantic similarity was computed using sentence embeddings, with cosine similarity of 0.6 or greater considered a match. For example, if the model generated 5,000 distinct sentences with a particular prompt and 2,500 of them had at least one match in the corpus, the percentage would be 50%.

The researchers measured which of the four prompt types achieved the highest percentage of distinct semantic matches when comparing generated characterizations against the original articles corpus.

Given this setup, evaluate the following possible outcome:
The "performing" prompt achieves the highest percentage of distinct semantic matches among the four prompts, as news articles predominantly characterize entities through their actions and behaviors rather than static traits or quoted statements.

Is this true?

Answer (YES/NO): NO